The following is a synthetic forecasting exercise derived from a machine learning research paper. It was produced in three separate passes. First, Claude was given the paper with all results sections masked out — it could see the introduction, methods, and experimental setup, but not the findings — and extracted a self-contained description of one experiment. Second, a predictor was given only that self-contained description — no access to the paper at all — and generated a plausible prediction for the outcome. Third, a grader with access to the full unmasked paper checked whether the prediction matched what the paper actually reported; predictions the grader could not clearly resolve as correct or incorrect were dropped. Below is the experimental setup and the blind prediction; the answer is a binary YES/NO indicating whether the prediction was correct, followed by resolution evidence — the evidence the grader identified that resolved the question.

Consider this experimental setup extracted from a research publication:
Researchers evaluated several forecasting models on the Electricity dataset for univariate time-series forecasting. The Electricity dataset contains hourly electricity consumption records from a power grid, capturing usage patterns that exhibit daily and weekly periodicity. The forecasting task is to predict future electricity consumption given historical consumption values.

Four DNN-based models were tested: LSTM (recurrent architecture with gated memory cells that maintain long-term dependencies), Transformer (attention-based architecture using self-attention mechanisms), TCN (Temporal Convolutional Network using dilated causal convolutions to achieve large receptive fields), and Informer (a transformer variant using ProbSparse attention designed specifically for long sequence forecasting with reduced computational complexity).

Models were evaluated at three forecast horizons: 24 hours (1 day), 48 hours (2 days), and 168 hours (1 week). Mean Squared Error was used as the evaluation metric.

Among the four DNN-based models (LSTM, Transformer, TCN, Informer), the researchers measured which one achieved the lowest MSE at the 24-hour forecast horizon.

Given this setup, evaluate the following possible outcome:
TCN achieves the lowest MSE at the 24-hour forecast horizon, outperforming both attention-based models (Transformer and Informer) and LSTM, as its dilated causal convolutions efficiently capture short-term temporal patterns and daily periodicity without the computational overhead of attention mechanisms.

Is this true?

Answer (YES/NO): NO